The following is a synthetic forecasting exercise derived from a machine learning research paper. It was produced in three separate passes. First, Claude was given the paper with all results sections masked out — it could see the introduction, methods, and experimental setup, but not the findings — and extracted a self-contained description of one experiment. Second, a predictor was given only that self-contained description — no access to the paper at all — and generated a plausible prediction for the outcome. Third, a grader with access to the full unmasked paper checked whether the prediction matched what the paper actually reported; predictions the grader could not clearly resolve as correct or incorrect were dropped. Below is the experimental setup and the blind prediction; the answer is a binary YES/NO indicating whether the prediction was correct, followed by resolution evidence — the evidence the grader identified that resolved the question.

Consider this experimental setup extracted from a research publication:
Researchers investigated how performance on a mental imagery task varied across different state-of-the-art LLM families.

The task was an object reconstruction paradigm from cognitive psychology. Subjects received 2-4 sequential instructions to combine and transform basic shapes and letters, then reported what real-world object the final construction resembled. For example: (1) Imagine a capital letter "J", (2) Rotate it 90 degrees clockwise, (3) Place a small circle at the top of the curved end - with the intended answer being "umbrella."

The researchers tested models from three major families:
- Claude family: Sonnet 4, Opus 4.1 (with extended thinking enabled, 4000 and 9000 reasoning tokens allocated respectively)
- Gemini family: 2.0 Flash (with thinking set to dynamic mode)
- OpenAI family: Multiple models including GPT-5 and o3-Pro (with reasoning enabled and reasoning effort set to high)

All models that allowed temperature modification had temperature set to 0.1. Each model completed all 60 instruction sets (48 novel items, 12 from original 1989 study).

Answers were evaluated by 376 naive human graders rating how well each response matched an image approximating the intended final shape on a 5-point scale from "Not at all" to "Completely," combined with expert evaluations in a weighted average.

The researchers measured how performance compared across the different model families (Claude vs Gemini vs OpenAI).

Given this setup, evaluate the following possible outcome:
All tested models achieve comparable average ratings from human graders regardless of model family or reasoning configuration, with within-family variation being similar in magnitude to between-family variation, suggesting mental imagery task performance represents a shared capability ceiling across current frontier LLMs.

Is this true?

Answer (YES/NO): NO